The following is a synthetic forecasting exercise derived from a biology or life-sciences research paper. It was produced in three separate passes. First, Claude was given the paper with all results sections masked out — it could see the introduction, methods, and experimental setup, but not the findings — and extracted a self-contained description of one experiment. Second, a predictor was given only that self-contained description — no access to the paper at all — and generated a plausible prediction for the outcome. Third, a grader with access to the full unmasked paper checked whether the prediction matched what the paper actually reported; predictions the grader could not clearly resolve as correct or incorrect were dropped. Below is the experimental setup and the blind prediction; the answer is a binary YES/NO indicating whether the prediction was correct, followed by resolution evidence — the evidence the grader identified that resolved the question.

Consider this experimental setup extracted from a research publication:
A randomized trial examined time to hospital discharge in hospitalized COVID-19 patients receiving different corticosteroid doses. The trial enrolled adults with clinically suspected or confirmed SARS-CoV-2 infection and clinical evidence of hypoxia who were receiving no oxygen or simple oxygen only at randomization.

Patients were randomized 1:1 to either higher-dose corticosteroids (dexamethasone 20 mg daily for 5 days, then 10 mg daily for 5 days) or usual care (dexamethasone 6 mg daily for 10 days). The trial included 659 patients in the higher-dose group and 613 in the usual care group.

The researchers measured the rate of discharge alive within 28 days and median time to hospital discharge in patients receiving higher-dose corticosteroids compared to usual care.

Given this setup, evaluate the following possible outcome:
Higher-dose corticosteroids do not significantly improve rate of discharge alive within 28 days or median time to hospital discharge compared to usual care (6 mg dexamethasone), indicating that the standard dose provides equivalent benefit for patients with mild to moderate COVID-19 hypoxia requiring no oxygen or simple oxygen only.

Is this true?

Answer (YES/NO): YES